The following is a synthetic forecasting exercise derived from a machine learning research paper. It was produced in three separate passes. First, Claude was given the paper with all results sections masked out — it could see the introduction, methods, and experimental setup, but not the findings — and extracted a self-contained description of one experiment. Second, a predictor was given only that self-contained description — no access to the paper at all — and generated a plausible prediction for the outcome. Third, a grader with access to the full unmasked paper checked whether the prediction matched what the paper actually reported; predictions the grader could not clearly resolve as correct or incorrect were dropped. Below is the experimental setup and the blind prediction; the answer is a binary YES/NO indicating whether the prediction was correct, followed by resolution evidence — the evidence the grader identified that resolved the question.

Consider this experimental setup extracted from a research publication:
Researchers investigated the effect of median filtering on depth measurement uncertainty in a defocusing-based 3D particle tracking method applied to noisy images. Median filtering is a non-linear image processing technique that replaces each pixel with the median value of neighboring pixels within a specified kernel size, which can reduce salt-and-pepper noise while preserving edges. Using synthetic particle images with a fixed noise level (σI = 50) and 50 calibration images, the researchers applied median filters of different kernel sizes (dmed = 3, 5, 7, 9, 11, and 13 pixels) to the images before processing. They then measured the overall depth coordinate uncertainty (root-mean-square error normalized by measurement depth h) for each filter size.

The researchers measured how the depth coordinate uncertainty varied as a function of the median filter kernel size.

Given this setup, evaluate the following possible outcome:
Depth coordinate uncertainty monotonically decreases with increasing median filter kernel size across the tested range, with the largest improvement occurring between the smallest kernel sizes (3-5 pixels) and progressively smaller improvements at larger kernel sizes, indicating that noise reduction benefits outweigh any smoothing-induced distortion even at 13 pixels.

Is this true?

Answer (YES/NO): NO